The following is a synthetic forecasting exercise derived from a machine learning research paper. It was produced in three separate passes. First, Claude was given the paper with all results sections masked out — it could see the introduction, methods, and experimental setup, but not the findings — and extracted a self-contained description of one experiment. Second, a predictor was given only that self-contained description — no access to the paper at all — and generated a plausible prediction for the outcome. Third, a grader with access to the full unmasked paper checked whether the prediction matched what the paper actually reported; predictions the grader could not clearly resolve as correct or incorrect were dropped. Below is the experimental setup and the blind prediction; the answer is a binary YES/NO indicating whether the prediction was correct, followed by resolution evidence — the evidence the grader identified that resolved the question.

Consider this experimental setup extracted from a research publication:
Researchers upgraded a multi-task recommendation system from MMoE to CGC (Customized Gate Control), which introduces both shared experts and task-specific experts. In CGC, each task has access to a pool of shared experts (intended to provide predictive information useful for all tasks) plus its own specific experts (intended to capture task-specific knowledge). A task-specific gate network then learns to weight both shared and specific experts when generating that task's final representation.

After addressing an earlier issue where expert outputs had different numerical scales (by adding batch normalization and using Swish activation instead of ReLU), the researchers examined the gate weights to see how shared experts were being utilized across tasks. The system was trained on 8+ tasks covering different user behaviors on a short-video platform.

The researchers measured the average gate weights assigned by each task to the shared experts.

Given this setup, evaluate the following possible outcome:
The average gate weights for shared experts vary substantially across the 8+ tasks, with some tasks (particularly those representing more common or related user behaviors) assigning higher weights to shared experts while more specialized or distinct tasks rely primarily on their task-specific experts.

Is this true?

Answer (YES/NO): NO